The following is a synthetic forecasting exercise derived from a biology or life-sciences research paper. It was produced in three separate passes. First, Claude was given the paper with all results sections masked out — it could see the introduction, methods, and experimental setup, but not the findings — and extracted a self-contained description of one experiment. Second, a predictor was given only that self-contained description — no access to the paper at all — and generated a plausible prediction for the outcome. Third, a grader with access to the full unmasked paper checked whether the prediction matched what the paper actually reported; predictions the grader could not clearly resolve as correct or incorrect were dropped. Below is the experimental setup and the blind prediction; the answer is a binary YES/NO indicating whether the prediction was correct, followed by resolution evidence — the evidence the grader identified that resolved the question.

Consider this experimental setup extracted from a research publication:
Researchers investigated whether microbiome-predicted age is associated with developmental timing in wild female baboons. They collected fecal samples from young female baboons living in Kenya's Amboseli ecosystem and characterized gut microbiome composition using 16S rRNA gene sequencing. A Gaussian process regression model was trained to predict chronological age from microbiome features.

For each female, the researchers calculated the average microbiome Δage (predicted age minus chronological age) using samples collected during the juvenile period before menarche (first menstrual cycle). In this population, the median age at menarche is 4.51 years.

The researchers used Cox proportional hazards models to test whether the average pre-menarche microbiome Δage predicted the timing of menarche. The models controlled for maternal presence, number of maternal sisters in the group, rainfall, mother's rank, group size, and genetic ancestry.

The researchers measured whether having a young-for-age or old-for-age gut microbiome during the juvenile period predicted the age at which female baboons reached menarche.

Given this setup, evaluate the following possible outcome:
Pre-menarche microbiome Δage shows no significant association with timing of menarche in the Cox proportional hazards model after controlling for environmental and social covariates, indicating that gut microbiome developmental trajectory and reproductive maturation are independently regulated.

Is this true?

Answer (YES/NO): YES